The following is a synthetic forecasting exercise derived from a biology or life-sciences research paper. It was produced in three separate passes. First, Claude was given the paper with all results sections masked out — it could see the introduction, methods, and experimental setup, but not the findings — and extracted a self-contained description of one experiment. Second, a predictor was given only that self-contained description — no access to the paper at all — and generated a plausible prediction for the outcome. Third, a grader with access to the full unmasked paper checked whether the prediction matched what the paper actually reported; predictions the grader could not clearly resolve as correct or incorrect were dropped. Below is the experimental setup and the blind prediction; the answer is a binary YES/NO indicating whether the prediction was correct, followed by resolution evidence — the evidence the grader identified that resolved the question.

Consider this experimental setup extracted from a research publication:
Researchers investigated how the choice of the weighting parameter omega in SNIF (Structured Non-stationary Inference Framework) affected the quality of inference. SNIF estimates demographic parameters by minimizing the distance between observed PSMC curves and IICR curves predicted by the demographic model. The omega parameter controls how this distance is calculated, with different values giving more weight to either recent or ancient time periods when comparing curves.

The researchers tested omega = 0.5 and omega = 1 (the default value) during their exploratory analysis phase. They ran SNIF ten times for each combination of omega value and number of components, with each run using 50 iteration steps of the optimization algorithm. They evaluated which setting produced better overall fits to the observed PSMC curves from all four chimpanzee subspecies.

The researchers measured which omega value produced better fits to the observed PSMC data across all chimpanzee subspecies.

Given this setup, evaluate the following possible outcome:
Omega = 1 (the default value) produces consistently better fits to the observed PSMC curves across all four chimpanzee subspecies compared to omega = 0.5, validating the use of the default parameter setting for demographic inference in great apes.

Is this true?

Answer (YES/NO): NO